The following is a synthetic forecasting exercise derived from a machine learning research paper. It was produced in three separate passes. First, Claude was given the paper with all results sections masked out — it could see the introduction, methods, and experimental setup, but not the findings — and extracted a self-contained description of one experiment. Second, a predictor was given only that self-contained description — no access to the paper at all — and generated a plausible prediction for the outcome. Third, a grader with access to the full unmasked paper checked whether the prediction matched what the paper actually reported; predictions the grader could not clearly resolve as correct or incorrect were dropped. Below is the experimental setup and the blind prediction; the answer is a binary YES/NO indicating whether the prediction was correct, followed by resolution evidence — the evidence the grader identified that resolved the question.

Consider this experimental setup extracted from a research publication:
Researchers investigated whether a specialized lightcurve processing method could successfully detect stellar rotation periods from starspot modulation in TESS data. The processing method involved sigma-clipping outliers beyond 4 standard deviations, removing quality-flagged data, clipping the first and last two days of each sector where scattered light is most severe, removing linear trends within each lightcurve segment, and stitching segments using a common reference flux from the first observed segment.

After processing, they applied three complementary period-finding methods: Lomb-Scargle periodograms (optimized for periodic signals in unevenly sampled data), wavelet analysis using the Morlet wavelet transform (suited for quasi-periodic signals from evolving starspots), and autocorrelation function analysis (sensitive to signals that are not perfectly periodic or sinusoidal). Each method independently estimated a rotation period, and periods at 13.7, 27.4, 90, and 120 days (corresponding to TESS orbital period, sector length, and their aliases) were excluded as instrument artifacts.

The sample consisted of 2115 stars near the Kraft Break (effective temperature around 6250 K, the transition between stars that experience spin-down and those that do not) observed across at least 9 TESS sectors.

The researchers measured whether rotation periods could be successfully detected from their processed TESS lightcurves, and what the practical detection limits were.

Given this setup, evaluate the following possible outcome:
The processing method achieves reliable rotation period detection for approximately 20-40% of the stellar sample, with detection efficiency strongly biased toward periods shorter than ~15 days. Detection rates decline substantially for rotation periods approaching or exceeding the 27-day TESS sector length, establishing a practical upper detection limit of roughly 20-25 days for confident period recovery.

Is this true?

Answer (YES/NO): NO